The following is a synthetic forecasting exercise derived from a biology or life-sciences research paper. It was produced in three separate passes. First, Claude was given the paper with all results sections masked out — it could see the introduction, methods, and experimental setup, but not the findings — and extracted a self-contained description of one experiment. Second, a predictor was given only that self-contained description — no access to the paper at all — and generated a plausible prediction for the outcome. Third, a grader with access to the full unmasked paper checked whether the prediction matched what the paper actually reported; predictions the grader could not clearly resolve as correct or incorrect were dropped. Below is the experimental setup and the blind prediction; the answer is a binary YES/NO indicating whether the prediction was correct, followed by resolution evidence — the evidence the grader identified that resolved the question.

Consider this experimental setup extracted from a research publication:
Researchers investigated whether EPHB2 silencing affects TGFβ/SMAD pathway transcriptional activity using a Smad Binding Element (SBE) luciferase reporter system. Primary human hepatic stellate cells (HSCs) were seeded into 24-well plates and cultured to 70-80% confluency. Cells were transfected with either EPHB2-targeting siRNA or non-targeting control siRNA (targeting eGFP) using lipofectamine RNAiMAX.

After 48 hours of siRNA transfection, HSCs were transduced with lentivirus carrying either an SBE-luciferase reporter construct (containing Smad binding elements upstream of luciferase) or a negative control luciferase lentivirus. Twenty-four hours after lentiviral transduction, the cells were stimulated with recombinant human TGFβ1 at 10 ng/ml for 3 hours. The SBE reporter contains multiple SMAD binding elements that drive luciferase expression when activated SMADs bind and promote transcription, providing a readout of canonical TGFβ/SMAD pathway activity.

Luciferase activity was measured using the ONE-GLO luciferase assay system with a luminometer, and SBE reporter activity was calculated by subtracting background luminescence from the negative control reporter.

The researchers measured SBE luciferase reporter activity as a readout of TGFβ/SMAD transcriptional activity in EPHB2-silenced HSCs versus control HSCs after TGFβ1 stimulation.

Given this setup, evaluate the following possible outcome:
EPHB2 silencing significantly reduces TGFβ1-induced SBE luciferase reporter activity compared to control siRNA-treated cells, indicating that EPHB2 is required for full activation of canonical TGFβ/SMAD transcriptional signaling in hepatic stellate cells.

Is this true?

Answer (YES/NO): YES